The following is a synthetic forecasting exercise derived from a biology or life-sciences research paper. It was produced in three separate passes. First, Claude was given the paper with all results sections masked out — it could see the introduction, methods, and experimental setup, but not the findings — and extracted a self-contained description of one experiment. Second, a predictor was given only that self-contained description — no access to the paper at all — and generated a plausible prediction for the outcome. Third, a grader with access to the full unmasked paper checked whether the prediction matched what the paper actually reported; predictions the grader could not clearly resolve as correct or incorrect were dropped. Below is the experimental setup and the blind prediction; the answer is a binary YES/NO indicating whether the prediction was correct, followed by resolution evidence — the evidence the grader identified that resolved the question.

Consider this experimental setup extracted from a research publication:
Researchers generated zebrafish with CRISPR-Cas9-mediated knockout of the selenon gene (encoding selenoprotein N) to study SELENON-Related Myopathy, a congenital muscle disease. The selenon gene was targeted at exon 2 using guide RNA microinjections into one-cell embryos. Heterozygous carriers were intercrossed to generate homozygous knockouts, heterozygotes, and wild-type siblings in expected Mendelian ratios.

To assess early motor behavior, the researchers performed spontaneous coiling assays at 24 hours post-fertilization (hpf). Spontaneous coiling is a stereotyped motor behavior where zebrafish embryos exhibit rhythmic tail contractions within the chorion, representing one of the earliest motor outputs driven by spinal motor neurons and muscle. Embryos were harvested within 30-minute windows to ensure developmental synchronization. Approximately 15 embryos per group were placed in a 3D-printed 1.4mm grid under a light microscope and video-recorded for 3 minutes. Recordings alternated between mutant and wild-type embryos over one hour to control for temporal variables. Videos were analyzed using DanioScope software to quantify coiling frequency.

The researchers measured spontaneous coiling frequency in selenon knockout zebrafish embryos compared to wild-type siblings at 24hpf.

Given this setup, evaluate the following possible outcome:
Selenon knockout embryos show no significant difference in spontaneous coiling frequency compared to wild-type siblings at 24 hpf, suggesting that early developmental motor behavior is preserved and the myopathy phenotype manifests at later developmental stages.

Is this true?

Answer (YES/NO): NO